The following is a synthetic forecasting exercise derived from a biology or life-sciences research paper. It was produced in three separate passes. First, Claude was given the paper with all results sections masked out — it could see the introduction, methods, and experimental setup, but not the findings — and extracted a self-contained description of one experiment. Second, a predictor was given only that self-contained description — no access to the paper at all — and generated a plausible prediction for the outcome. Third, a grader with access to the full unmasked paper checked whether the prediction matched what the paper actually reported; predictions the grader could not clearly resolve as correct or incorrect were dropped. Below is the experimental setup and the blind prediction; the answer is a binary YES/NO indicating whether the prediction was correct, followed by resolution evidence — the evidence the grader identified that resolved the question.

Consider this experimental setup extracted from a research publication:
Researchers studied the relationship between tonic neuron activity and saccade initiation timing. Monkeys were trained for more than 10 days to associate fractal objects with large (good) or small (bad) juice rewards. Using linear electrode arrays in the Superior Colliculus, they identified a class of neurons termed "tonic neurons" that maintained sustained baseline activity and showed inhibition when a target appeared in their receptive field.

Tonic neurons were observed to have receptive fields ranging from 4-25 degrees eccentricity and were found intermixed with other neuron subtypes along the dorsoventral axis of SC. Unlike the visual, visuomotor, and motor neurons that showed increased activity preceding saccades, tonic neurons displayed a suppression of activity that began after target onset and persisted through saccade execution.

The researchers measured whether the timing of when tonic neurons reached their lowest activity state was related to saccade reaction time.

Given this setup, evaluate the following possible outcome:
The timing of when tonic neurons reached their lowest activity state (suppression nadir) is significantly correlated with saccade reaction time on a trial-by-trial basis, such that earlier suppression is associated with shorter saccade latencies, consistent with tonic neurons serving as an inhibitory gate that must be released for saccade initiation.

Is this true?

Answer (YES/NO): YES